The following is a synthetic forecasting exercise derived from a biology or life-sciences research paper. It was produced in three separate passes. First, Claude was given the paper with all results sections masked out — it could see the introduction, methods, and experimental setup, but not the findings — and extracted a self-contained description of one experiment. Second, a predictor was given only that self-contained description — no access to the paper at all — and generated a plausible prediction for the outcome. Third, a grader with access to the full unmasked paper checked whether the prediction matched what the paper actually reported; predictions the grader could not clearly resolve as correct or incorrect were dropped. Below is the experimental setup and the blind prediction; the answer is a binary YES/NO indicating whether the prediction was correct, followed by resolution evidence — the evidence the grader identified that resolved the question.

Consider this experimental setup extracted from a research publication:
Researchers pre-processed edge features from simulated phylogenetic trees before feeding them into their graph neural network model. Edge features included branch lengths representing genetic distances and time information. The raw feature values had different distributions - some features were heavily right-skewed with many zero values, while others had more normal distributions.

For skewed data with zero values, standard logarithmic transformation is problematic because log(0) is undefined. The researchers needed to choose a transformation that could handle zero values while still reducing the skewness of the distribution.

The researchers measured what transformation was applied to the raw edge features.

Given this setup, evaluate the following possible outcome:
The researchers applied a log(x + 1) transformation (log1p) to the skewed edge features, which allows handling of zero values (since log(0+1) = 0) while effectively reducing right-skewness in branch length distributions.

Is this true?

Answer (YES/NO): NO